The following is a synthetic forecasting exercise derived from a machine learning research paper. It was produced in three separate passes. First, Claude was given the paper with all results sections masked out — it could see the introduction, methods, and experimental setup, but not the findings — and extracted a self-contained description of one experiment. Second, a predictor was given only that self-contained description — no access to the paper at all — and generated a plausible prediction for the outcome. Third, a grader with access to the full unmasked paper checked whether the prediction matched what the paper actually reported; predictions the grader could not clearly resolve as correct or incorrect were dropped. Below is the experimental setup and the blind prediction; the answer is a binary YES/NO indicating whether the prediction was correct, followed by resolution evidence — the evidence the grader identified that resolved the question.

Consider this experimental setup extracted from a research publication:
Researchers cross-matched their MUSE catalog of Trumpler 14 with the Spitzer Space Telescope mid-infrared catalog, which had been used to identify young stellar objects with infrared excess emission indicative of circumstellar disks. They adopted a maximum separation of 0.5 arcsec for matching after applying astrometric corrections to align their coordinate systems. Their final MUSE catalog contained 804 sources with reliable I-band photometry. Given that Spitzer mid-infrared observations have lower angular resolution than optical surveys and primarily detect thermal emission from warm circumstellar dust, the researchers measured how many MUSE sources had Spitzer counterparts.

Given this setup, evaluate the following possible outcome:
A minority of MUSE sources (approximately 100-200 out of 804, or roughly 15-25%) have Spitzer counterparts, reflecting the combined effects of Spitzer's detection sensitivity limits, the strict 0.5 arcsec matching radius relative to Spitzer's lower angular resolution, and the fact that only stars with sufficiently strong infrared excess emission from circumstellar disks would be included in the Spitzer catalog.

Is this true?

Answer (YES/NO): NO